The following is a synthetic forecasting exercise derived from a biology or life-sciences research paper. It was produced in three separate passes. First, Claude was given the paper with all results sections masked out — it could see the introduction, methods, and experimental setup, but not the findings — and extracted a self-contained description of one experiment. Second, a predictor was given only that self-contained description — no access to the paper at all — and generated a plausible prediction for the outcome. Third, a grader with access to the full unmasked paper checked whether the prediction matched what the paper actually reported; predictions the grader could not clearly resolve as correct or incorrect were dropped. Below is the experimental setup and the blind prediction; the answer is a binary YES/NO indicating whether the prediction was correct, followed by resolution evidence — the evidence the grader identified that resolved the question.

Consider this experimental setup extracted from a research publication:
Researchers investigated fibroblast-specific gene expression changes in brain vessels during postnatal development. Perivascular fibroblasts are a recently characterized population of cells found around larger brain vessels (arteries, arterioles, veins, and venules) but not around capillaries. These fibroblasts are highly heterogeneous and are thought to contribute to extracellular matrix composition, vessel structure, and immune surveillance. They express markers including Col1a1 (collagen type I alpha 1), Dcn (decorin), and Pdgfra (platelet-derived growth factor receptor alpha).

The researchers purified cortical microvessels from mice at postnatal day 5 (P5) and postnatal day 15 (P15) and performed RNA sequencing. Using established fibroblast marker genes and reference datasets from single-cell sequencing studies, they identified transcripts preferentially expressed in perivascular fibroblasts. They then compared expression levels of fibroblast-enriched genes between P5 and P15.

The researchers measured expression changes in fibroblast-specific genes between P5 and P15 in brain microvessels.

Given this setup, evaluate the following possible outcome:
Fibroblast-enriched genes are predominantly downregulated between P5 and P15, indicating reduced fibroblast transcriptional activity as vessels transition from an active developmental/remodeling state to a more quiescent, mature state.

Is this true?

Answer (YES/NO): NO